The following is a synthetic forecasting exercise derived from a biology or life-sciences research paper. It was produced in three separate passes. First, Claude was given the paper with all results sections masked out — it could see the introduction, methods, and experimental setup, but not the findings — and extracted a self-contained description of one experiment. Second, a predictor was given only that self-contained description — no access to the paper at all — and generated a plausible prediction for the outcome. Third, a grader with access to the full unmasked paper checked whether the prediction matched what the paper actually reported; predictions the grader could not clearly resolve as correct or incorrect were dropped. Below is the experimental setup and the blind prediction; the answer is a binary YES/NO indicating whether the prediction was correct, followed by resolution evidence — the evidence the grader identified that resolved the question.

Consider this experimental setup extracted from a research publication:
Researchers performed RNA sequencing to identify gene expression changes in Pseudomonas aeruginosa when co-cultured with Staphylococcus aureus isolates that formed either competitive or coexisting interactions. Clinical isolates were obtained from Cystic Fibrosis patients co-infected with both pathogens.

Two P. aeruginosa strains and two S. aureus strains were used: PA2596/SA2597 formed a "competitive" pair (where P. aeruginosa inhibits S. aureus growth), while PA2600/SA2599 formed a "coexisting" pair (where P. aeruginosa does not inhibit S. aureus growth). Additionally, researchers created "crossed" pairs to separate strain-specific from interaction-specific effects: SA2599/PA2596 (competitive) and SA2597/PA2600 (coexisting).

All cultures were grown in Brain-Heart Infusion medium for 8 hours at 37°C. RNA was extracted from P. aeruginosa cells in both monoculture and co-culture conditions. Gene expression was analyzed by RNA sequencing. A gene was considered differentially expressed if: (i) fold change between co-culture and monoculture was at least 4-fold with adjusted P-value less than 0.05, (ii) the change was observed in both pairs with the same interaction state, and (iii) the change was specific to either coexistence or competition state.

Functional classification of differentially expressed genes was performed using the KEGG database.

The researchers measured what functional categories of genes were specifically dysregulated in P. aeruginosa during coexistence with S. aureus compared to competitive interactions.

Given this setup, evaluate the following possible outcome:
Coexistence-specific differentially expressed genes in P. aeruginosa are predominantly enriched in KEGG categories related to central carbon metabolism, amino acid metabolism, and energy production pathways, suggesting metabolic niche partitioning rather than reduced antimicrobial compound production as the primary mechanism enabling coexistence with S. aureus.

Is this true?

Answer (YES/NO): YES